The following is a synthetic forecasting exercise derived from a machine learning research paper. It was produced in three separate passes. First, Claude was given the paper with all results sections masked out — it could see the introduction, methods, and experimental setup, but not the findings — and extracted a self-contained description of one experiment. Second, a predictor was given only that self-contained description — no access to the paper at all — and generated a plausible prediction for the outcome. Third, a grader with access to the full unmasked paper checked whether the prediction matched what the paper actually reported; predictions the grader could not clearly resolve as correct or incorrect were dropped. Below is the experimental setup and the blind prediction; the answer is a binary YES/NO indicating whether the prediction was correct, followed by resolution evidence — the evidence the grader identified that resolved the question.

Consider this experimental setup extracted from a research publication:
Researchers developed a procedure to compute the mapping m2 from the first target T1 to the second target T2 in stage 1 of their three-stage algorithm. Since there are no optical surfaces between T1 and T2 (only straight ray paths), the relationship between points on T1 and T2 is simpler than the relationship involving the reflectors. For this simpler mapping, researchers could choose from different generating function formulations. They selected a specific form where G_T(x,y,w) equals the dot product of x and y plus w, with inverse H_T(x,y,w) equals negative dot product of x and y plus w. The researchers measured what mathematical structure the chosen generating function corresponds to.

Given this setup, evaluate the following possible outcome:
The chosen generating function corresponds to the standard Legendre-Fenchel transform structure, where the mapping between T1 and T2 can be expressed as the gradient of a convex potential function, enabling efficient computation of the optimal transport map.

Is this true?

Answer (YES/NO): NO